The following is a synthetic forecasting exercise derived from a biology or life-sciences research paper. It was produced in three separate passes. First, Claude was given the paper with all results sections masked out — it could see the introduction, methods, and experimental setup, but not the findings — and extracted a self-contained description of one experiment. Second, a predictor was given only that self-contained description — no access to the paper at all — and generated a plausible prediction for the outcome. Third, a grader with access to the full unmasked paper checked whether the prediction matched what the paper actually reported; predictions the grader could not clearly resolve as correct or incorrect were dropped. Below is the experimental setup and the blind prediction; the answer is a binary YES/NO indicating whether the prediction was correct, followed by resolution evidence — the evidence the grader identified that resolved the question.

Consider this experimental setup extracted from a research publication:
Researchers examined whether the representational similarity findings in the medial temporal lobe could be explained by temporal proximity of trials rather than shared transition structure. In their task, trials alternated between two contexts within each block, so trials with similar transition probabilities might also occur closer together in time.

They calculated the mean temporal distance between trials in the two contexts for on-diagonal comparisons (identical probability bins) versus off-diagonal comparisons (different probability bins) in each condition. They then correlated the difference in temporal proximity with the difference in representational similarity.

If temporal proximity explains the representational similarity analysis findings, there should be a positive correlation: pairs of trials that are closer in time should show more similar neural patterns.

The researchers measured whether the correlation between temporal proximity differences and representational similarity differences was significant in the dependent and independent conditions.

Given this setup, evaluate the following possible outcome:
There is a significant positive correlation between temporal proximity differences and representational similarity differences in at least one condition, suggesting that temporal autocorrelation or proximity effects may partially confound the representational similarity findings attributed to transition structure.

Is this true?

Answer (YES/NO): NO